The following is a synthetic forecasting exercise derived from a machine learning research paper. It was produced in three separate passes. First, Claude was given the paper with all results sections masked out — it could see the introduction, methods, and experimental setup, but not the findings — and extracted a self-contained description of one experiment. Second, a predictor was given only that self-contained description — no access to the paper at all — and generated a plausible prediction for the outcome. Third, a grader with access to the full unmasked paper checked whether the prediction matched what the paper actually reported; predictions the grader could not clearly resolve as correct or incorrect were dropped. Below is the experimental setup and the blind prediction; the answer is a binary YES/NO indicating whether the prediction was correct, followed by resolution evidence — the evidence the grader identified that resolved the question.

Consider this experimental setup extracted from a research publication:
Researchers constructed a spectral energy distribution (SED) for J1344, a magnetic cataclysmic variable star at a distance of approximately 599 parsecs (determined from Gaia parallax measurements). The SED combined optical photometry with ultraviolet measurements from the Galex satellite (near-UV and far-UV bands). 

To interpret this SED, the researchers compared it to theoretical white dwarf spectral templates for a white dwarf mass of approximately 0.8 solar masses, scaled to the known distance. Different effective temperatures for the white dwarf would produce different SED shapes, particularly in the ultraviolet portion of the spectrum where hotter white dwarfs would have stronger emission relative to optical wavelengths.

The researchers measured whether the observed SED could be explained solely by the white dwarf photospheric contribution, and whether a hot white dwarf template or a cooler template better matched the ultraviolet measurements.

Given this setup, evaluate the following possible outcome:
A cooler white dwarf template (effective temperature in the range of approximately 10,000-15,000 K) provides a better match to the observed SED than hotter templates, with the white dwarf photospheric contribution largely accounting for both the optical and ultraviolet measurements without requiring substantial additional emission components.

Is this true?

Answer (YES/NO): NO